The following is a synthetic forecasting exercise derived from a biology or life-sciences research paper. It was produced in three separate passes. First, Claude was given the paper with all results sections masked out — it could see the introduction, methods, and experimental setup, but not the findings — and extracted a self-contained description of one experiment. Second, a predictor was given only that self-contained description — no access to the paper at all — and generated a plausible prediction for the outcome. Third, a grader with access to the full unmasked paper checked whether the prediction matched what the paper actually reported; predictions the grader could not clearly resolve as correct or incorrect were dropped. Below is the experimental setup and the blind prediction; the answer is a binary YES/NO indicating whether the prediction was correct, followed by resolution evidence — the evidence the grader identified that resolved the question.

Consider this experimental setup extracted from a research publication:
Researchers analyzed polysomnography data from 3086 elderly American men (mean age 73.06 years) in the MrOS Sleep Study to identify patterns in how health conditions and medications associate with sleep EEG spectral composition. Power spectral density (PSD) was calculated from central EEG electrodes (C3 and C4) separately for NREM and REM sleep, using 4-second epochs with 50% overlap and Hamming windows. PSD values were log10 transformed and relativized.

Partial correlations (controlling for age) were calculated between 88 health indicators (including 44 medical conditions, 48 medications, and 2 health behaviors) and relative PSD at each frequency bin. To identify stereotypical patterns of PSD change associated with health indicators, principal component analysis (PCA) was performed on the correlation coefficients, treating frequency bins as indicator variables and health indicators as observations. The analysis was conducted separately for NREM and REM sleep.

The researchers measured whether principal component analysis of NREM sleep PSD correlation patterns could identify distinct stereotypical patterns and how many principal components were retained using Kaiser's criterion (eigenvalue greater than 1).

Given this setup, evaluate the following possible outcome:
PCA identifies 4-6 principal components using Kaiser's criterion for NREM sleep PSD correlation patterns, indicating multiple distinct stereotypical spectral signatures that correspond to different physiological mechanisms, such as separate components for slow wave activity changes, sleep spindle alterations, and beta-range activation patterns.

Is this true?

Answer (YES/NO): NO